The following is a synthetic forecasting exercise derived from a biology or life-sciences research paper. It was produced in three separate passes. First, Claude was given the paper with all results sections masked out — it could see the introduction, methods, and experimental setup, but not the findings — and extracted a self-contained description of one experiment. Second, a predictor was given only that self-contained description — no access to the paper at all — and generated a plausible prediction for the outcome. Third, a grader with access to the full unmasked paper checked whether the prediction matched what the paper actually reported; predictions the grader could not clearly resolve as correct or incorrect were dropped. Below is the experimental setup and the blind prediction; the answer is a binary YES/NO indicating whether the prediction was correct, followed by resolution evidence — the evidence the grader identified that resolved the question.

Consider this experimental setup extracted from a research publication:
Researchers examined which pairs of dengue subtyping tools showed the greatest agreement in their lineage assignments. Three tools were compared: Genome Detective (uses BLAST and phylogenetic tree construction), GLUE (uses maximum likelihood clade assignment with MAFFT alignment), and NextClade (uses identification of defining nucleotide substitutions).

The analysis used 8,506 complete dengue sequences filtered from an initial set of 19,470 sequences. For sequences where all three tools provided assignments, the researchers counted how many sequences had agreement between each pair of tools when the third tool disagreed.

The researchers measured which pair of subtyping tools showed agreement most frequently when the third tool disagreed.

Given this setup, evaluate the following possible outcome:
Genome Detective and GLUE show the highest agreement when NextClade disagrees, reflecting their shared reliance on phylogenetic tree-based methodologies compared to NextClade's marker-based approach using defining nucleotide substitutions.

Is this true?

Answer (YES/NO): NO